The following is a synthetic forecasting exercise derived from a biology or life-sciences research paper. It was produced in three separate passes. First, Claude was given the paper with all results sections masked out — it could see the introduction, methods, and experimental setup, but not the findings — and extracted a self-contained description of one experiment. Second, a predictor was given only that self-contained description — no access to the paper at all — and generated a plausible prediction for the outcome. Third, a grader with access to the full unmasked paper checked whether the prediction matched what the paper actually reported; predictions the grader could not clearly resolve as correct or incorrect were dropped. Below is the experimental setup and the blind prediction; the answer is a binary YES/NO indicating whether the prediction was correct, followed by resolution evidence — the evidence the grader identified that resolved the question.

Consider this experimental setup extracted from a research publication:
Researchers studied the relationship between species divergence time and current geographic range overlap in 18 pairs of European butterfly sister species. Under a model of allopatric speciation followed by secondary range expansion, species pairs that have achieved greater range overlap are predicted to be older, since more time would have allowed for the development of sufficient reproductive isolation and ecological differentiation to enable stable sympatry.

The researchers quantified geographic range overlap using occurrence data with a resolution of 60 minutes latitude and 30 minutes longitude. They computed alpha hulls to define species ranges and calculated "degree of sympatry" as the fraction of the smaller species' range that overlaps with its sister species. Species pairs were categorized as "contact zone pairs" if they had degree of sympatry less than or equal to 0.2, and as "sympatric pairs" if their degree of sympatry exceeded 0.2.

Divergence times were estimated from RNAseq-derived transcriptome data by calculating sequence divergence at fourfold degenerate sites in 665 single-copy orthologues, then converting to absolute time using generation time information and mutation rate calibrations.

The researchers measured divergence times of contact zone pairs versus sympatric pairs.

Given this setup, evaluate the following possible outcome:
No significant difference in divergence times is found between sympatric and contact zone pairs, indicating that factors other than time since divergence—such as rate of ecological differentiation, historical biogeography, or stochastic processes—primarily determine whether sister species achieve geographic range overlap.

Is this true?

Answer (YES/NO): YES